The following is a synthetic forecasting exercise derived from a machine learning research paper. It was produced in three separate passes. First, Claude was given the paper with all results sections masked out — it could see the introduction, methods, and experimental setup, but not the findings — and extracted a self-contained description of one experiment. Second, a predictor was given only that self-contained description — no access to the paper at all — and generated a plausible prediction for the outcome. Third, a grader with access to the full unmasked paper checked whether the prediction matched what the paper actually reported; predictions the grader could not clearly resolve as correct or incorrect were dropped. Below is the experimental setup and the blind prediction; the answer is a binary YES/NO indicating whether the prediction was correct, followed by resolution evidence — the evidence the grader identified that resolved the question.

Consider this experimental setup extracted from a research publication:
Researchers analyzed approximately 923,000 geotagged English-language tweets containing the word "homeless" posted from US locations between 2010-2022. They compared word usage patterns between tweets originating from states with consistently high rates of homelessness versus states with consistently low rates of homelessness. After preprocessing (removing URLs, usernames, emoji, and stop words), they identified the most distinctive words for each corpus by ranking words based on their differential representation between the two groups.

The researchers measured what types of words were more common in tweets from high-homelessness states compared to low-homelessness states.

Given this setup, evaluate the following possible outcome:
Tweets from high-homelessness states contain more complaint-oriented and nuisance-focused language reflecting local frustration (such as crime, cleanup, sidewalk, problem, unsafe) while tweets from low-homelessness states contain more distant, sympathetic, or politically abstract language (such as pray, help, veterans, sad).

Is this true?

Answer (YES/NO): NO